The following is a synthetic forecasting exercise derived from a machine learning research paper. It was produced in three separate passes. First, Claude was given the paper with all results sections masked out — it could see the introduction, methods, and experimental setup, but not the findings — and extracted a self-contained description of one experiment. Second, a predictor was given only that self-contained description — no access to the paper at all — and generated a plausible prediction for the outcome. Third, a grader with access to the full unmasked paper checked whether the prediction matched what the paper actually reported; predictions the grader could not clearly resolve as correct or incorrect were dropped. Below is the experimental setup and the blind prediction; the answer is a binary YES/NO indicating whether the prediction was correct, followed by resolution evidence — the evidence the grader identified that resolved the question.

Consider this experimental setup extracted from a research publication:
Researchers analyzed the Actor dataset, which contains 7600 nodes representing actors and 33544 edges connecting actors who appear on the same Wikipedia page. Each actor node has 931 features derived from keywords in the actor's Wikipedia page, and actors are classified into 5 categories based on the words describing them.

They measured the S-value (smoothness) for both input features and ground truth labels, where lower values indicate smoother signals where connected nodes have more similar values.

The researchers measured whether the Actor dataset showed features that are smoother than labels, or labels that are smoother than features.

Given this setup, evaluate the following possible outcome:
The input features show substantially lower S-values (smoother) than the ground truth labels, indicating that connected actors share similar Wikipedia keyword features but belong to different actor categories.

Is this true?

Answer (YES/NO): NO